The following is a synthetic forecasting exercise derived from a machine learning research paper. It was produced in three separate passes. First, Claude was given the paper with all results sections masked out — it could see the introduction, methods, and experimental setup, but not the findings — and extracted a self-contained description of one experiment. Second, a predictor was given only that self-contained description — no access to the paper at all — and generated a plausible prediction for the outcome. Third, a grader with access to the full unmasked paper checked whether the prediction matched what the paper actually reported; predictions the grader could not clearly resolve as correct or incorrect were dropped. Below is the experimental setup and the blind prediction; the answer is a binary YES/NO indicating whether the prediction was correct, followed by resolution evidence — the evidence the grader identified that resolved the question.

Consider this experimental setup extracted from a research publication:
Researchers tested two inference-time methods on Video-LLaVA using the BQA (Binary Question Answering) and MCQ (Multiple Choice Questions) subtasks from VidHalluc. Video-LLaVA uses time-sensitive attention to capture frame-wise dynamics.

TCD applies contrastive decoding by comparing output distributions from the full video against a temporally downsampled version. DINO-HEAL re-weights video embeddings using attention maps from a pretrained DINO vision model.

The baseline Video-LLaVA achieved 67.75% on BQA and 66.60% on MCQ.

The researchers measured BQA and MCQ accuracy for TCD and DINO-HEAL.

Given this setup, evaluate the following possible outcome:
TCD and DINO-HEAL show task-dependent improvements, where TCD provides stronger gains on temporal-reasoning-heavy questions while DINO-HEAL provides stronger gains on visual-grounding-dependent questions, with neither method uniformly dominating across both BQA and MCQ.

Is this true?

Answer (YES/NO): NO